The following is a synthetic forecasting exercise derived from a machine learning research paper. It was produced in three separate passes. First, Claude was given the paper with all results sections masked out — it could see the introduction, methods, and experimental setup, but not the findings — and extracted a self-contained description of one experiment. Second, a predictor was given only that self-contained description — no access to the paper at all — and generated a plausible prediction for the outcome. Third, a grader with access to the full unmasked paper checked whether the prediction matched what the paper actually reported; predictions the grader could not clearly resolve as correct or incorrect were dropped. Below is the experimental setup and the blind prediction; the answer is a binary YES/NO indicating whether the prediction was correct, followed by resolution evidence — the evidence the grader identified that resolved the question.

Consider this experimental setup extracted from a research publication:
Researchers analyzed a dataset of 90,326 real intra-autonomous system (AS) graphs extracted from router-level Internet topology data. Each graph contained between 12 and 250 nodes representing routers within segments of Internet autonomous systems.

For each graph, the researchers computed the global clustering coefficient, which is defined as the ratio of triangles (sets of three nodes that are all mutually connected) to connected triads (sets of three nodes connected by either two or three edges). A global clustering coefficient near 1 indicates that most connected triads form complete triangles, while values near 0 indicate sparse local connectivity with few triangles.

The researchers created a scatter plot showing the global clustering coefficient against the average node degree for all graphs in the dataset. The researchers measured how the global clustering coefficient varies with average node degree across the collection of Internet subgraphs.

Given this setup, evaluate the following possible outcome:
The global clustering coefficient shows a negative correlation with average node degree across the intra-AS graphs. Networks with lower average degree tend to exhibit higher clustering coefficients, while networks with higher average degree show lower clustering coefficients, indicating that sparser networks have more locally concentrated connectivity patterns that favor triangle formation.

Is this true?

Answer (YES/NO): NO